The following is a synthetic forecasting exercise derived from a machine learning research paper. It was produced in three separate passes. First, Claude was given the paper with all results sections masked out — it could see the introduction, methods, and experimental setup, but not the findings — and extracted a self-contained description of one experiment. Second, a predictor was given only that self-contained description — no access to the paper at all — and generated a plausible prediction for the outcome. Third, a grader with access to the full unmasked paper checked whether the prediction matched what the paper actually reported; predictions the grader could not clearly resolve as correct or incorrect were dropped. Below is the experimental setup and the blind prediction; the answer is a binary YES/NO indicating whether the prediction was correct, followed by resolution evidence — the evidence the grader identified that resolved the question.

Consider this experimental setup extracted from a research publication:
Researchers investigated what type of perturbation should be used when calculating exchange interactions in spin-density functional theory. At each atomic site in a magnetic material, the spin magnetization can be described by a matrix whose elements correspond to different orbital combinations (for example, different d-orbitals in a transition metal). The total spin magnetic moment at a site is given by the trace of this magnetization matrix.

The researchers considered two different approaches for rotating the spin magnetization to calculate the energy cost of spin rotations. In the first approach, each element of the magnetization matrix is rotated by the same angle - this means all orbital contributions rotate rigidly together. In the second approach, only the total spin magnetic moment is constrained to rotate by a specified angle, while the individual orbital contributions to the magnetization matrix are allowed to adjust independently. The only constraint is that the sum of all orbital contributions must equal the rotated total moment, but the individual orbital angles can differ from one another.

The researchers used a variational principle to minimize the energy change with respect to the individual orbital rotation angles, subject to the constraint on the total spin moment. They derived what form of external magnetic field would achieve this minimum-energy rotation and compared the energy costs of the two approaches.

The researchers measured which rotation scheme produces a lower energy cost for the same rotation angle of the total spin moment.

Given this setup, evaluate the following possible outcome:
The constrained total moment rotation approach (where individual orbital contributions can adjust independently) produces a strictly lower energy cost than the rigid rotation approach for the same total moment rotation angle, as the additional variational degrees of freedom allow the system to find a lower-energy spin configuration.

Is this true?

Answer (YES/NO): YES